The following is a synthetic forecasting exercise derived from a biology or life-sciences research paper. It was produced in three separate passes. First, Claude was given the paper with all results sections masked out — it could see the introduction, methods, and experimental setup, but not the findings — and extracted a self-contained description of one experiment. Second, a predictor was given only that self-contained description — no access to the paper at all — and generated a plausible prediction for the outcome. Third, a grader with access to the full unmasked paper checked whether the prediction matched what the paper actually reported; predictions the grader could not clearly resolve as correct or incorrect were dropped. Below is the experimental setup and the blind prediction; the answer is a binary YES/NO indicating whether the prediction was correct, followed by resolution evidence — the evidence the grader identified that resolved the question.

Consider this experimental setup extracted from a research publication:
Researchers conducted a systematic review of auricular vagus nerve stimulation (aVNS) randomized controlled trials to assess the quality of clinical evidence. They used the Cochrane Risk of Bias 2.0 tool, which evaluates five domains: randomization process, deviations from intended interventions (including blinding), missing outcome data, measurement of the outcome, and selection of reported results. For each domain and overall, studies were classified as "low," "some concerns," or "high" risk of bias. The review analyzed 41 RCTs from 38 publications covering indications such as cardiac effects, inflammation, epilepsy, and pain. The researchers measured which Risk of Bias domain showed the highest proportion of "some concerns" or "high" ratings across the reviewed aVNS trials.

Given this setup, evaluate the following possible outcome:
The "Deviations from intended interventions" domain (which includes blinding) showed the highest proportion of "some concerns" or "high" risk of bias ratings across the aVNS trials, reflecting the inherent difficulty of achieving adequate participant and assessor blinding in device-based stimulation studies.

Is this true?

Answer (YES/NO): NO